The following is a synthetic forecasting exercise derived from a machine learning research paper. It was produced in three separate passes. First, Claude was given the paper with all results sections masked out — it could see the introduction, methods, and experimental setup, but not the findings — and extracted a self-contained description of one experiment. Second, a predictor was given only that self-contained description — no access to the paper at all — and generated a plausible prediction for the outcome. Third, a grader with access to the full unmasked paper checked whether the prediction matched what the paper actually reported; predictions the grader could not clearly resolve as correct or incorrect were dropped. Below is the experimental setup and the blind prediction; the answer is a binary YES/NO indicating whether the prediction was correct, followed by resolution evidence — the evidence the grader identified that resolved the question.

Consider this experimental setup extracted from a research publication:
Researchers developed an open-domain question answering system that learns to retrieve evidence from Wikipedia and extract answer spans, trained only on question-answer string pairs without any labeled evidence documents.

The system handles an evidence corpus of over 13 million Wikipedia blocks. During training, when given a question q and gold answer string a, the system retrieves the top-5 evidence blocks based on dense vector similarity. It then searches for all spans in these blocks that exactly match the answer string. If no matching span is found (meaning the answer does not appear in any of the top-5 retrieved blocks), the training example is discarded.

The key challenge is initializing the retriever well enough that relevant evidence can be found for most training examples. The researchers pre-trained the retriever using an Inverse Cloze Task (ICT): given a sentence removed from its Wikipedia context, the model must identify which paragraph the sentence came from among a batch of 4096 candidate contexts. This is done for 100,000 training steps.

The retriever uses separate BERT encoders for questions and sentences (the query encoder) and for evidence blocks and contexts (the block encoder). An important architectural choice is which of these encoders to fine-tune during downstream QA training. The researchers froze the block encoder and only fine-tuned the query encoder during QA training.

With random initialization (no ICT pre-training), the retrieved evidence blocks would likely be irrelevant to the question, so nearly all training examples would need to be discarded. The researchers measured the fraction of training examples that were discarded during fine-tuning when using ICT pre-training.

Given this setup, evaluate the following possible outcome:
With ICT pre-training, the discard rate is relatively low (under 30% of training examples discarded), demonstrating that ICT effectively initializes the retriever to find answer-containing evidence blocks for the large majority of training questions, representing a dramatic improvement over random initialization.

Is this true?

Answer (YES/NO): YES